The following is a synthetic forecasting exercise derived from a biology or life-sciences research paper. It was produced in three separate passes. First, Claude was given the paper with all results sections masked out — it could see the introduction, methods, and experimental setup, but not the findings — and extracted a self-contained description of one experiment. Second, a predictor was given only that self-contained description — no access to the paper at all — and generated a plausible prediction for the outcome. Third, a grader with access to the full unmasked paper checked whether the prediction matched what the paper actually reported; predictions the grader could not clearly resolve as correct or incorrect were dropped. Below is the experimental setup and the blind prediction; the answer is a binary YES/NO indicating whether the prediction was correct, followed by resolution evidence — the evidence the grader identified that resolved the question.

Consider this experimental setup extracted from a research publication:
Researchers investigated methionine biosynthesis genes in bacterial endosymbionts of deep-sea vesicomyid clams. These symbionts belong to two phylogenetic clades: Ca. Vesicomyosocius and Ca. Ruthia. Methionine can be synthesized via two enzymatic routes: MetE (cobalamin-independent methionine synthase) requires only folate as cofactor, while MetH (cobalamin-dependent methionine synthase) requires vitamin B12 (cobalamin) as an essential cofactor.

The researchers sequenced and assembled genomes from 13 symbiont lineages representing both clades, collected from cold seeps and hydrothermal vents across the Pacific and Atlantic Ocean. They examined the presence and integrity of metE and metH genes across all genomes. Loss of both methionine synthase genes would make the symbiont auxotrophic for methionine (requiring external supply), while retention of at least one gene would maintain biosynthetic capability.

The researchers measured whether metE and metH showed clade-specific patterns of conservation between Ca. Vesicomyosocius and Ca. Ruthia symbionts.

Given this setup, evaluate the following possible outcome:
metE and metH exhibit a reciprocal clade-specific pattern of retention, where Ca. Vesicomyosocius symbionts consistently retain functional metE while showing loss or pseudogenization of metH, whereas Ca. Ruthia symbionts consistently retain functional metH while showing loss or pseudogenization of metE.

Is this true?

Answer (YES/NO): NO